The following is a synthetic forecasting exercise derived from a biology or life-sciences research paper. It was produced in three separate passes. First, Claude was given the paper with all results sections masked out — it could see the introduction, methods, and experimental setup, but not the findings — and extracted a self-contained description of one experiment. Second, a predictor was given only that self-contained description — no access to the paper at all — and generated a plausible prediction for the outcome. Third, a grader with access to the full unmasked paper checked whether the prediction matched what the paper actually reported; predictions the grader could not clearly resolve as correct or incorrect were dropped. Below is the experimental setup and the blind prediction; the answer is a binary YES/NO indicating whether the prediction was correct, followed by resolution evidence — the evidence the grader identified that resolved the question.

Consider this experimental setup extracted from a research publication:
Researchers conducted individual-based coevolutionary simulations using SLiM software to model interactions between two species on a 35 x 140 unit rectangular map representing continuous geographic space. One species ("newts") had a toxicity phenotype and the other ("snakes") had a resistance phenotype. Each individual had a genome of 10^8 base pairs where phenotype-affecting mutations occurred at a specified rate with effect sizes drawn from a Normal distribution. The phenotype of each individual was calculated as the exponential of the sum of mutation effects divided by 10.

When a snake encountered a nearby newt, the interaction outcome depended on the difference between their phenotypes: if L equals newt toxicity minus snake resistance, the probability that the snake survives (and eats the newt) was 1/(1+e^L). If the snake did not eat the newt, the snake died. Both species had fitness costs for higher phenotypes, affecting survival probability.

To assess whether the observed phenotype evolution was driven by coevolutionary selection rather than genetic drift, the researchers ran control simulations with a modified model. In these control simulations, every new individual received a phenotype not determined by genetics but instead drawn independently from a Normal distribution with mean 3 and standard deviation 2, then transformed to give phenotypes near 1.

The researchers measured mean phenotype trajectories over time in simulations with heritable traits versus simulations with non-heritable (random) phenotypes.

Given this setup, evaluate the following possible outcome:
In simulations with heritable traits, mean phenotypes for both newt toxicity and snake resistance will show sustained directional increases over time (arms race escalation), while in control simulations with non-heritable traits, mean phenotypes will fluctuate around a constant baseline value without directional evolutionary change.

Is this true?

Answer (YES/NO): YES